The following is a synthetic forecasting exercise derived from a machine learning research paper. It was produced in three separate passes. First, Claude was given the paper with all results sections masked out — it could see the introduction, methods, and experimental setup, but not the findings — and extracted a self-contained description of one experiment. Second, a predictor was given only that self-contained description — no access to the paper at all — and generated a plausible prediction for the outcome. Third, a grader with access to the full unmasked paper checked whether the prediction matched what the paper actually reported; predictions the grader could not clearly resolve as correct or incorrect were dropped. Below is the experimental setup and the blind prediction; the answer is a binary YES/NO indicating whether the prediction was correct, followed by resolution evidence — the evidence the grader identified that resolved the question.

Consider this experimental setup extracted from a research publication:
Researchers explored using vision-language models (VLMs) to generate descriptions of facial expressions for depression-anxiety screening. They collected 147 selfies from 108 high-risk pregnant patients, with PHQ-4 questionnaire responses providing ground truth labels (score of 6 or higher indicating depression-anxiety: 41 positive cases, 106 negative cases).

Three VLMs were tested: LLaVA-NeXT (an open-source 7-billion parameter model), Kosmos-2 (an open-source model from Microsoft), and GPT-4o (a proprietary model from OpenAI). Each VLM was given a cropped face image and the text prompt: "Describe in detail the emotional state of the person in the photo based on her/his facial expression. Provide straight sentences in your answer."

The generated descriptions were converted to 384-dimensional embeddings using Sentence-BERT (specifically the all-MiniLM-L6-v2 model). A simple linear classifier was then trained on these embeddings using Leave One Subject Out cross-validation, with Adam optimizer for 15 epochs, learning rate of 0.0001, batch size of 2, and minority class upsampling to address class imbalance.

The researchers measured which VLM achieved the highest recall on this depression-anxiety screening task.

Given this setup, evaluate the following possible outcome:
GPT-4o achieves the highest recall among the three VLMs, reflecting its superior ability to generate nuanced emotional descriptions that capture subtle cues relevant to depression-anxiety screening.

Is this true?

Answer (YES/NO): NO